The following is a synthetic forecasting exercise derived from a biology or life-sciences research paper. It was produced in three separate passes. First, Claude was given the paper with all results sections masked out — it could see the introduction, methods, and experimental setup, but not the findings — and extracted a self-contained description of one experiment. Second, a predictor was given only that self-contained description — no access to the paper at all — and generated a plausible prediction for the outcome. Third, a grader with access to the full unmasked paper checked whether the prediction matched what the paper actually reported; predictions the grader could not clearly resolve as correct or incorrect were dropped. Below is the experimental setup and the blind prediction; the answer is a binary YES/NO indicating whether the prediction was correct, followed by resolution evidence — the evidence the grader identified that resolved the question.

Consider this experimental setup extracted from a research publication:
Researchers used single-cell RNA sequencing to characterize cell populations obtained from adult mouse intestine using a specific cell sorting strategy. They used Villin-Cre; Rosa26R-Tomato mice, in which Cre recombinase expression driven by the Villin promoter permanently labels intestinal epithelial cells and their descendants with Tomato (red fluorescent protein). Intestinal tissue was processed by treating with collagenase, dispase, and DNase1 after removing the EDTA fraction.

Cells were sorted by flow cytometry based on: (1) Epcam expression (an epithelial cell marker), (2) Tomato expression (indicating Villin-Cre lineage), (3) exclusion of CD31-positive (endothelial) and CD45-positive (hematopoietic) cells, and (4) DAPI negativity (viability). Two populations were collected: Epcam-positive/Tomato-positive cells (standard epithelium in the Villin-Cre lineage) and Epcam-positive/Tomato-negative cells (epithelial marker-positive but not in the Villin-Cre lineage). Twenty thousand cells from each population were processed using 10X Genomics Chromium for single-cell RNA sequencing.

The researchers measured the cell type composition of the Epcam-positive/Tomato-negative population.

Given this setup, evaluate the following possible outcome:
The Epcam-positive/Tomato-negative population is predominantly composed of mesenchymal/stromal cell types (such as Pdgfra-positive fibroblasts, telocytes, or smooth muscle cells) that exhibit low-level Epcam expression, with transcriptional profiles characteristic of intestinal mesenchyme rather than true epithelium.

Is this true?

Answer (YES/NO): NO